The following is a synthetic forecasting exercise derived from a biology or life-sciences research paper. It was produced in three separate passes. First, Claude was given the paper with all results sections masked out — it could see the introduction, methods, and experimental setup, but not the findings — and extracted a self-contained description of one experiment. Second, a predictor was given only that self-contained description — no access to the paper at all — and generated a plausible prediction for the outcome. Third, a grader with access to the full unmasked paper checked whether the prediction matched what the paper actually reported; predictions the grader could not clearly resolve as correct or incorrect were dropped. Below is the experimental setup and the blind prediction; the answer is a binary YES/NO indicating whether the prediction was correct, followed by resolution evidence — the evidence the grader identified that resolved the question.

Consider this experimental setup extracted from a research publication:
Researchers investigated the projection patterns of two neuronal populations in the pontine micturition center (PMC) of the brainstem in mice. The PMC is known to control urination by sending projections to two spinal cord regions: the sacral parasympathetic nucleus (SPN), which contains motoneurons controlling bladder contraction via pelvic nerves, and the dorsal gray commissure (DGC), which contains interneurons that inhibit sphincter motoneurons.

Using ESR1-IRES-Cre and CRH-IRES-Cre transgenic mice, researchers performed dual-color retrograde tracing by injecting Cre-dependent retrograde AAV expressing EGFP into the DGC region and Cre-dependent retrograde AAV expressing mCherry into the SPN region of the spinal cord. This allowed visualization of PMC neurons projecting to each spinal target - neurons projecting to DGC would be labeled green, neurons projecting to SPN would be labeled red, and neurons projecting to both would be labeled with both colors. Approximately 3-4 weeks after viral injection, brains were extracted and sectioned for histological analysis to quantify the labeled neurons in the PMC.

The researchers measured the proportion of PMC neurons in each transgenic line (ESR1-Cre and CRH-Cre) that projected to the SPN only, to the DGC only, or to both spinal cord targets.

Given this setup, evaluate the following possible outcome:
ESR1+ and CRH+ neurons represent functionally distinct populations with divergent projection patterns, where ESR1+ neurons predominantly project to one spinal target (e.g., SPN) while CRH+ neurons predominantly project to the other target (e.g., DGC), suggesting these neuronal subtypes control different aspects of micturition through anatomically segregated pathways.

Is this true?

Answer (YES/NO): NO